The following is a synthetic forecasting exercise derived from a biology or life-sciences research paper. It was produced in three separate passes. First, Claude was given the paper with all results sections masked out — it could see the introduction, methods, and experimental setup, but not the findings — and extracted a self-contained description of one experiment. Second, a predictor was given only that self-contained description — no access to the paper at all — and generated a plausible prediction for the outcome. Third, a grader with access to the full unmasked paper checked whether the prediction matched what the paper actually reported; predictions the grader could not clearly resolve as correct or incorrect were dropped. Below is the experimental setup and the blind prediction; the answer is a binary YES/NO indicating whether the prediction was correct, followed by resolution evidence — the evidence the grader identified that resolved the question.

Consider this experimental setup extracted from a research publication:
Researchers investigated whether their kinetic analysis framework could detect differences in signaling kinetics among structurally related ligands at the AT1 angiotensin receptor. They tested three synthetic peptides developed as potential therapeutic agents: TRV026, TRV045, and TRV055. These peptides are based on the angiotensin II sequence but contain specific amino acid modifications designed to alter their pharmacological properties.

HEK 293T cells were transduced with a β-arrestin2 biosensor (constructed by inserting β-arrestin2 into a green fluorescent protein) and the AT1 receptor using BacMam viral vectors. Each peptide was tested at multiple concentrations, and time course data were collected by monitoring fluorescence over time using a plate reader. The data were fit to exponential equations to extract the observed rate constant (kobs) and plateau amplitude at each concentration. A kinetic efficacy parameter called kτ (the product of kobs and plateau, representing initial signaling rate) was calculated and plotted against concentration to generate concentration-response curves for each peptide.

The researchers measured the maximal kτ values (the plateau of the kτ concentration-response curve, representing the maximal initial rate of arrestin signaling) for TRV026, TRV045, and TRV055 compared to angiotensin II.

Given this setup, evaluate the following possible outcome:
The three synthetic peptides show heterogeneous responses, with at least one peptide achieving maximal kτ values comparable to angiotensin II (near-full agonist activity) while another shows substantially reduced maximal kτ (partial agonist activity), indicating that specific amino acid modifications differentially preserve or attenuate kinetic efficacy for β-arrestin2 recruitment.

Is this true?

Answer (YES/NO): YES